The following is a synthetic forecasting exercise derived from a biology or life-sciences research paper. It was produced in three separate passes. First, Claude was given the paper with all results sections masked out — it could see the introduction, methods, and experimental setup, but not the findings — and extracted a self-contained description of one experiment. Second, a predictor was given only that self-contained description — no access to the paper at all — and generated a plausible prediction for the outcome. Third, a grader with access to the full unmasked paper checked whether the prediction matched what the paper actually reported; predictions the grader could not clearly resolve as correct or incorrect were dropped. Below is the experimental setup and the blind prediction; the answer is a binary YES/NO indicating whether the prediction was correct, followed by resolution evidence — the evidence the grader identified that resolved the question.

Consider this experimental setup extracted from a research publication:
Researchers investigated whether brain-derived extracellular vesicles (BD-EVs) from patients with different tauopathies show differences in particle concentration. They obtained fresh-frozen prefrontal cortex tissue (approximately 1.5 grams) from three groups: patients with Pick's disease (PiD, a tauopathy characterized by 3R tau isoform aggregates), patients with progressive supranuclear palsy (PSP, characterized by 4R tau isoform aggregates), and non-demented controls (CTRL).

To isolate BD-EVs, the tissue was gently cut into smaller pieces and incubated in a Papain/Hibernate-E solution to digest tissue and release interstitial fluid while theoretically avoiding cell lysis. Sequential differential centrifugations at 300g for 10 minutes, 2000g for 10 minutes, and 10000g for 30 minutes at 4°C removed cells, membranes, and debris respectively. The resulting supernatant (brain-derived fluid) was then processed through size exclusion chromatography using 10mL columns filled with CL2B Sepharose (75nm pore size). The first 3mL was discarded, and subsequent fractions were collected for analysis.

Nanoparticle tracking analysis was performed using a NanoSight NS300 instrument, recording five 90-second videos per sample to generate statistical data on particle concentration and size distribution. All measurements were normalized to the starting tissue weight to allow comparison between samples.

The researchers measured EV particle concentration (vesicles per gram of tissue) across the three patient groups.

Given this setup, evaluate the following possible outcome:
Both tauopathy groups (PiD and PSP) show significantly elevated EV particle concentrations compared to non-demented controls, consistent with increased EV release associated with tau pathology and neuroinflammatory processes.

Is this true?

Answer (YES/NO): NO